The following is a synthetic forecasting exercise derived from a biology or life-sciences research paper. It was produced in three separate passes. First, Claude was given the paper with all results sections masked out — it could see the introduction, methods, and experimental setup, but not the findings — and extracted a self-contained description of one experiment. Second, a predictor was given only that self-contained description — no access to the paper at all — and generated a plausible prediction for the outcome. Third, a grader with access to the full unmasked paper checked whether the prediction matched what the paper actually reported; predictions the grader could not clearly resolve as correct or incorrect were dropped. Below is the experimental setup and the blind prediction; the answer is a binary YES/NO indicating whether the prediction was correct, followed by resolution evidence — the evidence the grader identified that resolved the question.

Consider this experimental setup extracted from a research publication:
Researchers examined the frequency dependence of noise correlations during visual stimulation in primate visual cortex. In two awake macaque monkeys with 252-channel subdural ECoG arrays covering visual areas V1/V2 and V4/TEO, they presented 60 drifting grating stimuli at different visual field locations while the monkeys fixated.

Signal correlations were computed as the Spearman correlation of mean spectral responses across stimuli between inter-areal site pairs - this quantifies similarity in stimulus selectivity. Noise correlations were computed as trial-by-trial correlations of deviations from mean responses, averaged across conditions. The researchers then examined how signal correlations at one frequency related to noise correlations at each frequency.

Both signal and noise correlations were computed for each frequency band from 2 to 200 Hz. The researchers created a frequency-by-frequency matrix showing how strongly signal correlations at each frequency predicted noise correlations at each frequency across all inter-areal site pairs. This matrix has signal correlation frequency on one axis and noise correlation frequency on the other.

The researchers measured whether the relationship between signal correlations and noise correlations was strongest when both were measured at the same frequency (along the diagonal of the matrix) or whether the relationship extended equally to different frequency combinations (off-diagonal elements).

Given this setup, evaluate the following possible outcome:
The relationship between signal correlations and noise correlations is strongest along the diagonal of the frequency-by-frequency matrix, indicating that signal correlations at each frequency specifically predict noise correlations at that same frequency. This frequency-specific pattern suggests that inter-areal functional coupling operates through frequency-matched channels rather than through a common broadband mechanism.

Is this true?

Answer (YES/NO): NO